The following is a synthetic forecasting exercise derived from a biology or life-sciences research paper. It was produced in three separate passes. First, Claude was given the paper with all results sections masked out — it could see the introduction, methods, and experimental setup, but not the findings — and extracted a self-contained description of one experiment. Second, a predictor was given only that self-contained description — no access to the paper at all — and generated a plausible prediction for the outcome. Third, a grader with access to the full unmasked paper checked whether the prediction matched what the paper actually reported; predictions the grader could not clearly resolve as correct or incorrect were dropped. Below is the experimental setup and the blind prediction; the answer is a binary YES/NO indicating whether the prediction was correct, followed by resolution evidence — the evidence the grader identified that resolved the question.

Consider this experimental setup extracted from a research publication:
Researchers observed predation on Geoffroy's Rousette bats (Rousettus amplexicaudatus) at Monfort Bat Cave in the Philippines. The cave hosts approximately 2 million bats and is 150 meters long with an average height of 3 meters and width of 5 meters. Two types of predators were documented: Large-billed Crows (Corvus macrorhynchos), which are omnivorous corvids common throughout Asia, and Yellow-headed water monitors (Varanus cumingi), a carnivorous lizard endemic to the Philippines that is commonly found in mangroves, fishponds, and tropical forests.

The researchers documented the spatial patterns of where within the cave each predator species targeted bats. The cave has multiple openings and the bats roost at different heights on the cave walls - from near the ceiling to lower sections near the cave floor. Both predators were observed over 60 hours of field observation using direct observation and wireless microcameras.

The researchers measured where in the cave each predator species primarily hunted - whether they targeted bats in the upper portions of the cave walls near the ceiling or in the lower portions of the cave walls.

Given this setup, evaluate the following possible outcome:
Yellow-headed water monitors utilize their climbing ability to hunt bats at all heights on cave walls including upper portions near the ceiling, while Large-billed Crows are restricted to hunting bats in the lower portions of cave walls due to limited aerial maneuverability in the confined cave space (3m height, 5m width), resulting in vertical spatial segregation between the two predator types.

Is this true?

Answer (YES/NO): NO